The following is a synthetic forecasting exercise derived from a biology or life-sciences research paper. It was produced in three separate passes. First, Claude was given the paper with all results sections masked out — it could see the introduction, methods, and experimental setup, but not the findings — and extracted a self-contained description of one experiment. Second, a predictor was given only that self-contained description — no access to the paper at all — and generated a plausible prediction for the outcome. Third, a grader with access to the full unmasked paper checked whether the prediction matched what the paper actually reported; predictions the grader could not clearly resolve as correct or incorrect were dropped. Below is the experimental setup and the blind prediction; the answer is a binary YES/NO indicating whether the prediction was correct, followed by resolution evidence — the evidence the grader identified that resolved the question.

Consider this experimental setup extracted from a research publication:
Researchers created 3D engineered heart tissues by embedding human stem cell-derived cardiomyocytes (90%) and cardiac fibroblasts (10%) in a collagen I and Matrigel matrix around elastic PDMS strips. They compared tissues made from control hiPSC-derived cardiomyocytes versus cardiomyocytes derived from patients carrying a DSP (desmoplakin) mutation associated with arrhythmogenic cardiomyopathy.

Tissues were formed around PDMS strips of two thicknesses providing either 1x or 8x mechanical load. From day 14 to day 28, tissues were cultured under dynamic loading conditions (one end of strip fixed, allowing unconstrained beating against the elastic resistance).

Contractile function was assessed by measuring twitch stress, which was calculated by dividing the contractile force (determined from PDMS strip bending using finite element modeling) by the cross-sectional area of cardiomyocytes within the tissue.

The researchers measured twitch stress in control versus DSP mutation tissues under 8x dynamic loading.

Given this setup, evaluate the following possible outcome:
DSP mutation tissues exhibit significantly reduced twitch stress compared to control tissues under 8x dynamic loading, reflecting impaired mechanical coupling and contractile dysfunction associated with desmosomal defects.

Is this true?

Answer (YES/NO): YES